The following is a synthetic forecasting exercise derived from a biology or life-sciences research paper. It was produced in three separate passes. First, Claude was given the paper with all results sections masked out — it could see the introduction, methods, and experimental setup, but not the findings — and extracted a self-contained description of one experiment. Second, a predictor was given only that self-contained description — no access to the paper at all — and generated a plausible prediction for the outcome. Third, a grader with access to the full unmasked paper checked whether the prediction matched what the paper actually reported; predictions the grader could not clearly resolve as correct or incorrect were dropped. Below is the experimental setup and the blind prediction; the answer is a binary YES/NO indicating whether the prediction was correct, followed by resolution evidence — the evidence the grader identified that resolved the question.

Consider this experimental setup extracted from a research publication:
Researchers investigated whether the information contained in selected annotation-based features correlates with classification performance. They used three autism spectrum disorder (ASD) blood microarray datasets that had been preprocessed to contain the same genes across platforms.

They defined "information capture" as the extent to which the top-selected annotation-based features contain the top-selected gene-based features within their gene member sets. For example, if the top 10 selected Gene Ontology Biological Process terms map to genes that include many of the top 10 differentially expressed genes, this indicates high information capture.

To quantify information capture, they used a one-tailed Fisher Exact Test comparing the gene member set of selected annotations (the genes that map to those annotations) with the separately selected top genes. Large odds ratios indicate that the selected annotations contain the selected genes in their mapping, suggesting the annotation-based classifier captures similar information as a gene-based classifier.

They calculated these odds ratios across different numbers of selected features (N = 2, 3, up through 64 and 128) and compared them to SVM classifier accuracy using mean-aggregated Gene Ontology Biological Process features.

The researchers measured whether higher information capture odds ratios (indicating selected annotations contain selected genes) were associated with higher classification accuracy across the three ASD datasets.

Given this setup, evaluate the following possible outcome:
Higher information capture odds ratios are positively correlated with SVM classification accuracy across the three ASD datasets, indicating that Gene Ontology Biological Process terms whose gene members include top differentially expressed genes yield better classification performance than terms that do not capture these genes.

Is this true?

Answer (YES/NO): YES